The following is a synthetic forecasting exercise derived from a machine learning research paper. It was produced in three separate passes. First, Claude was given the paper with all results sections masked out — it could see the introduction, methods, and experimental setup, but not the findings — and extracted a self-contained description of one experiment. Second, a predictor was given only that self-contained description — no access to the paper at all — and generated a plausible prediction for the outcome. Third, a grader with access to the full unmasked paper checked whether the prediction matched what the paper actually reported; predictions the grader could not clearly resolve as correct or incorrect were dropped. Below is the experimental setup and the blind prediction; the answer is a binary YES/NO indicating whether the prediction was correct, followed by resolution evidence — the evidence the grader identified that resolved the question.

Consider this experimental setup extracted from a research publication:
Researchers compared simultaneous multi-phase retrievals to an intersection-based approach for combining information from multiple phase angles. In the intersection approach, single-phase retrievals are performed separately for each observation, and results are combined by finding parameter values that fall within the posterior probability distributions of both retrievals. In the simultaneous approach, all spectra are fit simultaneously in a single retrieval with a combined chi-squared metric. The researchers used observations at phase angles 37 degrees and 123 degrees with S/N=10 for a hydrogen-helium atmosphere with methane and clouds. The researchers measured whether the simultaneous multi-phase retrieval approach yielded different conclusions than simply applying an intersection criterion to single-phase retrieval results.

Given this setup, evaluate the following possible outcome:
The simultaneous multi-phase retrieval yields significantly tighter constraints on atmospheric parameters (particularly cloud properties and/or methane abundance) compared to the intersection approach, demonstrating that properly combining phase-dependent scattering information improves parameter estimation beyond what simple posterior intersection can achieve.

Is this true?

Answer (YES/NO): YES